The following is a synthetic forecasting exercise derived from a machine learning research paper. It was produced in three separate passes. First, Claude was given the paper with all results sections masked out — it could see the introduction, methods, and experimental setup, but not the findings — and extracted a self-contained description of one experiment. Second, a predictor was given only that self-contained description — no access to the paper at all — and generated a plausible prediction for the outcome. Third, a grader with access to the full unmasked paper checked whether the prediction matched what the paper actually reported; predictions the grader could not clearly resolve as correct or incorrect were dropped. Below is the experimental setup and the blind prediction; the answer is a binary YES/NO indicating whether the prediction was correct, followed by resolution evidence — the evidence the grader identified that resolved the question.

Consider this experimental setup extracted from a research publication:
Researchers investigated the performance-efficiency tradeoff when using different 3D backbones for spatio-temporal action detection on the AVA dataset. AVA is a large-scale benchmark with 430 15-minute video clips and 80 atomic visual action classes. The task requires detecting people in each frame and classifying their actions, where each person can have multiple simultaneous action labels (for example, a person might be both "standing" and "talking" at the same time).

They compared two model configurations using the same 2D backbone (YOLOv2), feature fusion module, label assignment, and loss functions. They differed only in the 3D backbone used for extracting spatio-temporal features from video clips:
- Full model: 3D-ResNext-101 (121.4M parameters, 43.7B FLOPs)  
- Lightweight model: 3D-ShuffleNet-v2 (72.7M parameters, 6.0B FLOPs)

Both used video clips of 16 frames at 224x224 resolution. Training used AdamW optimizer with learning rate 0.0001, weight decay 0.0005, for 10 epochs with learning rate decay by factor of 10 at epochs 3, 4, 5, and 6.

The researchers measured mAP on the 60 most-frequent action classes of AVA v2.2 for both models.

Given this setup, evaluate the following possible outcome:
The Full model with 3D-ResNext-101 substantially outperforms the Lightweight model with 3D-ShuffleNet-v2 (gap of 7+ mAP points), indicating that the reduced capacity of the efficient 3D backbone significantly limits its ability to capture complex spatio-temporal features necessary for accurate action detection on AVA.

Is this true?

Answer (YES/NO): NO